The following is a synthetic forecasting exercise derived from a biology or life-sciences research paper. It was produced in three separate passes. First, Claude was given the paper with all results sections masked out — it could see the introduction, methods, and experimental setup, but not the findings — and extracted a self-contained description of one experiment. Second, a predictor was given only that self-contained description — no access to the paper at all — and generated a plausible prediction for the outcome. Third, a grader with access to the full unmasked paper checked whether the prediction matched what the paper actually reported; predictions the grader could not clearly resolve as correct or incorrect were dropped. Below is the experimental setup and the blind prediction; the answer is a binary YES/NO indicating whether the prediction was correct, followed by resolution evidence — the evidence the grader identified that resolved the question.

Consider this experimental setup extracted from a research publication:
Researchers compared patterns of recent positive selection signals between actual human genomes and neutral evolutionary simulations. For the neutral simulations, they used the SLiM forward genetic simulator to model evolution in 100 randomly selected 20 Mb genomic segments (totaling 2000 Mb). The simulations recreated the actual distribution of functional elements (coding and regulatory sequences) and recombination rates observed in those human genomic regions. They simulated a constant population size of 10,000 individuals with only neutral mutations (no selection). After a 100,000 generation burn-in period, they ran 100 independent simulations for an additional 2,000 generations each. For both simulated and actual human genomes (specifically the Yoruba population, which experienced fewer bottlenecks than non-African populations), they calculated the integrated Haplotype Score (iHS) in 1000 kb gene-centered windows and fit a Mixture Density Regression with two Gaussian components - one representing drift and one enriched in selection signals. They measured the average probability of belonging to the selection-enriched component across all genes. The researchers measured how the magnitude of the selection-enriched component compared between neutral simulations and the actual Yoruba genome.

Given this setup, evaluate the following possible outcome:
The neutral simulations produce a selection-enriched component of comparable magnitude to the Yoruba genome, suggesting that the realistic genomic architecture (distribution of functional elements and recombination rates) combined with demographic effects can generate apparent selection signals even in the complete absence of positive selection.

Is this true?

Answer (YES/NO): NO